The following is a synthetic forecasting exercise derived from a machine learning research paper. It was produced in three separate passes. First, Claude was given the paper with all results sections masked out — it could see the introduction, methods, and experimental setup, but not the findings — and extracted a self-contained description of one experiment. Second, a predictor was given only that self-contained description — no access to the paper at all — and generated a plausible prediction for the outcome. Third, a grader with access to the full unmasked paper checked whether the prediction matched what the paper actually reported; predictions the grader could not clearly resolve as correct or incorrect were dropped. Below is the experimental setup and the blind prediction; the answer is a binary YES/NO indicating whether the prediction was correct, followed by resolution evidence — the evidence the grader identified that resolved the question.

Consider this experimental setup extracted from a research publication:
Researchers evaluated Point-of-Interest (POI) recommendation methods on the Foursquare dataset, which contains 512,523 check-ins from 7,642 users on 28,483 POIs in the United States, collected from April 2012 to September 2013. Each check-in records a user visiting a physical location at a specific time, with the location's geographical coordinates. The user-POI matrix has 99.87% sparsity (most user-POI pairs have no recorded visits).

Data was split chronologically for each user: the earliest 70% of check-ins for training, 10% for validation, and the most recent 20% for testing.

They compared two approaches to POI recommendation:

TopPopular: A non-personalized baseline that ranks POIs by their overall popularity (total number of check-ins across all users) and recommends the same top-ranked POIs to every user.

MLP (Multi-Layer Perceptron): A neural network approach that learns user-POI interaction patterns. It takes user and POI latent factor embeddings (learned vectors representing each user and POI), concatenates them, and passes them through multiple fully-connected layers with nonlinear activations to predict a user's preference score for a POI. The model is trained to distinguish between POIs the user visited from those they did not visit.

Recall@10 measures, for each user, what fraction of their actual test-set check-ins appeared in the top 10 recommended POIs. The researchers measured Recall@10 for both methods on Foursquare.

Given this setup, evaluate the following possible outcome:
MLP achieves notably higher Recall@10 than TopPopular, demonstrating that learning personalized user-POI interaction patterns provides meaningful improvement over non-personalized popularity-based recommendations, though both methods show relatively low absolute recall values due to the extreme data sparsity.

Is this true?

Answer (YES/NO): NO